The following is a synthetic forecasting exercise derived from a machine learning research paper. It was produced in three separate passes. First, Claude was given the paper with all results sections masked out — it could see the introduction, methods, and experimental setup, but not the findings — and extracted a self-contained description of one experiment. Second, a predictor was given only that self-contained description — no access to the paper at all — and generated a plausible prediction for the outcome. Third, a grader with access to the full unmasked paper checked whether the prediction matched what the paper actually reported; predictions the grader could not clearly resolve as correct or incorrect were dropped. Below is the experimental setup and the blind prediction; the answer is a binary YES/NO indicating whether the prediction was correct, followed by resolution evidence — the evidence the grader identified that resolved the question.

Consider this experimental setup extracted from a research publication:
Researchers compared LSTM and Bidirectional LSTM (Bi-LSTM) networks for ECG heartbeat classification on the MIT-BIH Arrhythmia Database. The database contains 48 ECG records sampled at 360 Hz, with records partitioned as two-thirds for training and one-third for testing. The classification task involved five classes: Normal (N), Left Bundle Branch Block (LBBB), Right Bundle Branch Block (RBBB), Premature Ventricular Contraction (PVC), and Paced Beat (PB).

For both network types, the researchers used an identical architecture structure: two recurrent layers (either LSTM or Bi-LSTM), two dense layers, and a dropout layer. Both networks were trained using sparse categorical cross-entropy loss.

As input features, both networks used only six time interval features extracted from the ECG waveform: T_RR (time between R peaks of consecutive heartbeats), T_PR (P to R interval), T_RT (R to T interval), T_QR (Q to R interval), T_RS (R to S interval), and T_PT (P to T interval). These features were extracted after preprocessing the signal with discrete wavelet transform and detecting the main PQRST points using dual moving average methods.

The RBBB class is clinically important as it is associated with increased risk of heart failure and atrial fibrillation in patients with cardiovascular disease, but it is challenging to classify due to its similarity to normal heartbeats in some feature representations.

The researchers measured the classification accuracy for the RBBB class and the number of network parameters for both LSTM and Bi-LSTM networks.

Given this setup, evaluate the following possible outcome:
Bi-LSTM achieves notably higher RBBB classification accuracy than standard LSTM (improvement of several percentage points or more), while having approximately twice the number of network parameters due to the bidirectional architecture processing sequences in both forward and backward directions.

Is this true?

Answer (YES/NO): NO